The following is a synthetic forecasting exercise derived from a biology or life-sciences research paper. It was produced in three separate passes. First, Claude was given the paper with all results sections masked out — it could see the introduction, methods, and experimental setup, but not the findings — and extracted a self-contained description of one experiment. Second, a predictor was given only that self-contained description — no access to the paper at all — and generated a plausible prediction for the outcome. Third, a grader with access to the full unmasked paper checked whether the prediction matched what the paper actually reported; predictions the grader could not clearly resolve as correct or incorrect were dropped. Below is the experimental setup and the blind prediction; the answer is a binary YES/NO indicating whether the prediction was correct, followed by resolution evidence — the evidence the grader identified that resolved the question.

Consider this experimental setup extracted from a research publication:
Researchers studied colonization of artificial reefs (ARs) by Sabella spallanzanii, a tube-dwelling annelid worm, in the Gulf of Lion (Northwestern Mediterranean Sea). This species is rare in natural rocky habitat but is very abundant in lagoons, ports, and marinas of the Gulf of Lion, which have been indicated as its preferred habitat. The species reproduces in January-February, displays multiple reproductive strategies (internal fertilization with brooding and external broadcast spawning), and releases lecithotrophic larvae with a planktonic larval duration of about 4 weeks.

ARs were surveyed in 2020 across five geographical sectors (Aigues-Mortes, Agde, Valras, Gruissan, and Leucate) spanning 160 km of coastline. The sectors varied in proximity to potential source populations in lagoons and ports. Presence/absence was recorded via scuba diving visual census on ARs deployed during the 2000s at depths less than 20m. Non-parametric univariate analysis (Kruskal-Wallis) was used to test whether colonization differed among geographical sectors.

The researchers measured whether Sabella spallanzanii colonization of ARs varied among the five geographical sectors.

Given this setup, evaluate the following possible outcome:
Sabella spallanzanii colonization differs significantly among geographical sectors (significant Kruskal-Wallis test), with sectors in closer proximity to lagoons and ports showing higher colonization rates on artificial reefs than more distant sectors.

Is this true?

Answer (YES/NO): NO